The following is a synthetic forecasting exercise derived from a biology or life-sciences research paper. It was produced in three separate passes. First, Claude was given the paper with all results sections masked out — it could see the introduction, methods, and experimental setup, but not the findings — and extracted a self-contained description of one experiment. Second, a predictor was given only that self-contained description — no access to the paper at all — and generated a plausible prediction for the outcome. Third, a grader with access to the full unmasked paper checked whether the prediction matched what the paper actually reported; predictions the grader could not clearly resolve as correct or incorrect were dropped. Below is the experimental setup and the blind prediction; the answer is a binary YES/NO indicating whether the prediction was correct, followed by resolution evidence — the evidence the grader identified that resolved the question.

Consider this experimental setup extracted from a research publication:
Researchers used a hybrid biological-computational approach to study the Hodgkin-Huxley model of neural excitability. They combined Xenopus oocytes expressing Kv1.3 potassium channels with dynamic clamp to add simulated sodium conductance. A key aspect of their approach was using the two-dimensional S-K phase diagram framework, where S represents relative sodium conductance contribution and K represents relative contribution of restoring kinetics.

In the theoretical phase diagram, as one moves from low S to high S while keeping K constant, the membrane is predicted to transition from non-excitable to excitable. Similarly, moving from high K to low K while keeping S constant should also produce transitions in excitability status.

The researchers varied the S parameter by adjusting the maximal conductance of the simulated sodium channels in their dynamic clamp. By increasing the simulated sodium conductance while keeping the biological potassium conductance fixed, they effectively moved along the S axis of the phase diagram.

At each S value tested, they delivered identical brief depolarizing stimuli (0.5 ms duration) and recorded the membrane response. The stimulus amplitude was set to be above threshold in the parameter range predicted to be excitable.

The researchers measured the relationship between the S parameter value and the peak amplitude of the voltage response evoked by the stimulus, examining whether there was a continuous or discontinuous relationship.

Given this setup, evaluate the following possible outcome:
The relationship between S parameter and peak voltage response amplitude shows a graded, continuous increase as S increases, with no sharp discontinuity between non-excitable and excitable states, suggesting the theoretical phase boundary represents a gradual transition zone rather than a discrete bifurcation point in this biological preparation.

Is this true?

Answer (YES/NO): NO